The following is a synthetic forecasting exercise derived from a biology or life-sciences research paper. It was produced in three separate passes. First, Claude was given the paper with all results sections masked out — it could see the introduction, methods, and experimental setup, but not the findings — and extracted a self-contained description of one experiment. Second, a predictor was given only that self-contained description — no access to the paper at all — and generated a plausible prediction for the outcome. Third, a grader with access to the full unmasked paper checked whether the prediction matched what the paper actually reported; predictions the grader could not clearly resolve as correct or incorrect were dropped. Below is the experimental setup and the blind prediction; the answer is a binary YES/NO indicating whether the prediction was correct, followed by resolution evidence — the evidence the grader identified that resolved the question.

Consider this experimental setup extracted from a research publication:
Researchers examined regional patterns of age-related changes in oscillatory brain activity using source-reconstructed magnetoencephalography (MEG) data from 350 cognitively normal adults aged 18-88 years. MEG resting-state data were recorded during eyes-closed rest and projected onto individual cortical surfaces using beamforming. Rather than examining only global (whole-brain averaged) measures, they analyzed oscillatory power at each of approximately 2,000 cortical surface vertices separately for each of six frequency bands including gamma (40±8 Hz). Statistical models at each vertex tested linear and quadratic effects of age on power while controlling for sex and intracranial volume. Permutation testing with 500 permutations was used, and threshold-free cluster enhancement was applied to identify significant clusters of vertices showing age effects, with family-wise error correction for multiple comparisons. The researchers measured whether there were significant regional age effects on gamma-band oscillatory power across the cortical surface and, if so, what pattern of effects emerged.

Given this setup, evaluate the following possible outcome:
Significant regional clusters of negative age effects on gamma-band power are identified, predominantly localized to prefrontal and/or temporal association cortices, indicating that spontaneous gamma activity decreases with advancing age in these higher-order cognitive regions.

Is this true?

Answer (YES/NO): NO